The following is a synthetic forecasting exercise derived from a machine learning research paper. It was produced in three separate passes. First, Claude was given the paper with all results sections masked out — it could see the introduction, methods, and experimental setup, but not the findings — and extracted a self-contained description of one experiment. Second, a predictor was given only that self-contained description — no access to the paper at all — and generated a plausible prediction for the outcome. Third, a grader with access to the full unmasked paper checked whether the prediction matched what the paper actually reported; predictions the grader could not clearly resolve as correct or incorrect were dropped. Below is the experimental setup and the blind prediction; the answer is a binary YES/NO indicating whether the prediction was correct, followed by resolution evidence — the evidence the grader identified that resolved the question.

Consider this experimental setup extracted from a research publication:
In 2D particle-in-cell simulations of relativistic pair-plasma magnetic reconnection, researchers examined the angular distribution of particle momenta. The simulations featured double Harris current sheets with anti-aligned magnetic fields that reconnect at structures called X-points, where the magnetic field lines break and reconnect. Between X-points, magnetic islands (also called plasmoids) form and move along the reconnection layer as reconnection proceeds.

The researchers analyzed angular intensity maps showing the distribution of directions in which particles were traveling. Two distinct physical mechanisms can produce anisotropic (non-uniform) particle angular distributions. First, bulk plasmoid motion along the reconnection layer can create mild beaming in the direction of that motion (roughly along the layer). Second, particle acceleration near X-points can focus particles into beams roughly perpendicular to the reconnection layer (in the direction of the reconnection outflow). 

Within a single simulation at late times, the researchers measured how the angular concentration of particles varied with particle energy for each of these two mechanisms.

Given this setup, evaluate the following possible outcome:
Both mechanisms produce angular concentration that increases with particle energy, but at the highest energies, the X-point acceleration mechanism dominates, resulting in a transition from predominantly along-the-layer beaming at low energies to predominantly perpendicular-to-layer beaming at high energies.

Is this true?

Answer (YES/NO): NO